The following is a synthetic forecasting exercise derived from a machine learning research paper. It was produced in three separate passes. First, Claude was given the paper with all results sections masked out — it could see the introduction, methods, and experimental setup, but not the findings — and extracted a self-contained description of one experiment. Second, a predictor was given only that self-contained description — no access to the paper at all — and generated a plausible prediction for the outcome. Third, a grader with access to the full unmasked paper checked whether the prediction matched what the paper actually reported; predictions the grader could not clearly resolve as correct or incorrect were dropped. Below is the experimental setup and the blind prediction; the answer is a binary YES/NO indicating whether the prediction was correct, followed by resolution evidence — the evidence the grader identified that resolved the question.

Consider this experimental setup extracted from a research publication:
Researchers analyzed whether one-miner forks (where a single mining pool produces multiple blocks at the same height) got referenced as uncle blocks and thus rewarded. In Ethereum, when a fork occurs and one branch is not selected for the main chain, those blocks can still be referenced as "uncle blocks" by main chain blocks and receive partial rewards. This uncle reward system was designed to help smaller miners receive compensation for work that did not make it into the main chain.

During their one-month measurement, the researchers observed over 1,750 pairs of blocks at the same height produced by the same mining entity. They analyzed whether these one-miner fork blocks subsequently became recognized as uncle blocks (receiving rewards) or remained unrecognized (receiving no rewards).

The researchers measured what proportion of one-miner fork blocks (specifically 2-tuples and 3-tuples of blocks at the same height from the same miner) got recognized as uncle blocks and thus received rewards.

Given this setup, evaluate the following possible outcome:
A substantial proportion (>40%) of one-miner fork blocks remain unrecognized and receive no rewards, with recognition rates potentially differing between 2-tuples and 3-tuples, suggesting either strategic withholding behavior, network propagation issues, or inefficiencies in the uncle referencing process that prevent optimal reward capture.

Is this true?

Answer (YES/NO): NO